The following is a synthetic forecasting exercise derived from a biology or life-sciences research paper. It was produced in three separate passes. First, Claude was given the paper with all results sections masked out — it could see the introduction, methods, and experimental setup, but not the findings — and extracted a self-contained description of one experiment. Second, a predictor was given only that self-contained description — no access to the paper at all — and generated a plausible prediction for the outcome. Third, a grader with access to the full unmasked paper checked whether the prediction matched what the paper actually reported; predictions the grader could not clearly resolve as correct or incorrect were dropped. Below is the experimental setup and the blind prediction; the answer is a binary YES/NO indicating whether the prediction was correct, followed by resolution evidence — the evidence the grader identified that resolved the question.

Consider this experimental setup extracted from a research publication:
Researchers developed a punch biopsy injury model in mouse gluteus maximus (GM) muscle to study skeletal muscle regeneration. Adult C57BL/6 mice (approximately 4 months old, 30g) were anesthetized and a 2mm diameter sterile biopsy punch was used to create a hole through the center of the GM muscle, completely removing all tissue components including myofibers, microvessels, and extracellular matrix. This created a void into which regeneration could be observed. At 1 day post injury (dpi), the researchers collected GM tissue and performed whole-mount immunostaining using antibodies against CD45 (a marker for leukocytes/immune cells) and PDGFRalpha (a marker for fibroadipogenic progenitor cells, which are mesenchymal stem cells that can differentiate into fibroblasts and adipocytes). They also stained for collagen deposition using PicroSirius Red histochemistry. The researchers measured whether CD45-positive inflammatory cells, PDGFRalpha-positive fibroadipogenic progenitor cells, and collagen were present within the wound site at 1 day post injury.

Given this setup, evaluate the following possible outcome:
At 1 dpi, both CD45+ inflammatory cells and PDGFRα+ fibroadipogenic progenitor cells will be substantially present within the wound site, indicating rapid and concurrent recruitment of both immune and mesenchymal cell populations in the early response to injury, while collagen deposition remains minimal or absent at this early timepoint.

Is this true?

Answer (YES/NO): NO